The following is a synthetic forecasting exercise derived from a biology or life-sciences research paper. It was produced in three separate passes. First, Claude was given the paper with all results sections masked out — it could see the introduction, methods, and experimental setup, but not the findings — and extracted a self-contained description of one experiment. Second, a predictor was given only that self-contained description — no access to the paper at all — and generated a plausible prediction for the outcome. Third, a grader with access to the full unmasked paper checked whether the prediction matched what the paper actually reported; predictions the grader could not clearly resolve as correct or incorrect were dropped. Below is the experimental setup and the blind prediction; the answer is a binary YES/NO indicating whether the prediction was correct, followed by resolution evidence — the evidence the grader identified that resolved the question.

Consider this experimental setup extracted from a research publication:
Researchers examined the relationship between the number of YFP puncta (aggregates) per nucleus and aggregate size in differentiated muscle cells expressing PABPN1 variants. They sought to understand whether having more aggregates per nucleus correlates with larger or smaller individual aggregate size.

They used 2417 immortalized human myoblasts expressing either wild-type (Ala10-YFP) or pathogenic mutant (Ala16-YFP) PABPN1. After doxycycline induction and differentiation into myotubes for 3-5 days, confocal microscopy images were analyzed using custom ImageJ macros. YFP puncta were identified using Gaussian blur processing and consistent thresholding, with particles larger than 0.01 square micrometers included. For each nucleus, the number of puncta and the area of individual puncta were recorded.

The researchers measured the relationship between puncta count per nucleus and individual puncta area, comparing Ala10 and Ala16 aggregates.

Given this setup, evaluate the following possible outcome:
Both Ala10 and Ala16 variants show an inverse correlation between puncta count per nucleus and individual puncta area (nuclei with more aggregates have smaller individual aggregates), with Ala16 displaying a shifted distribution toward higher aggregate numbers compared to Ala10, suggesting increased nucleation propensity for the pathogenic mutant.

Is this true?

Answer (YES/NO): NO